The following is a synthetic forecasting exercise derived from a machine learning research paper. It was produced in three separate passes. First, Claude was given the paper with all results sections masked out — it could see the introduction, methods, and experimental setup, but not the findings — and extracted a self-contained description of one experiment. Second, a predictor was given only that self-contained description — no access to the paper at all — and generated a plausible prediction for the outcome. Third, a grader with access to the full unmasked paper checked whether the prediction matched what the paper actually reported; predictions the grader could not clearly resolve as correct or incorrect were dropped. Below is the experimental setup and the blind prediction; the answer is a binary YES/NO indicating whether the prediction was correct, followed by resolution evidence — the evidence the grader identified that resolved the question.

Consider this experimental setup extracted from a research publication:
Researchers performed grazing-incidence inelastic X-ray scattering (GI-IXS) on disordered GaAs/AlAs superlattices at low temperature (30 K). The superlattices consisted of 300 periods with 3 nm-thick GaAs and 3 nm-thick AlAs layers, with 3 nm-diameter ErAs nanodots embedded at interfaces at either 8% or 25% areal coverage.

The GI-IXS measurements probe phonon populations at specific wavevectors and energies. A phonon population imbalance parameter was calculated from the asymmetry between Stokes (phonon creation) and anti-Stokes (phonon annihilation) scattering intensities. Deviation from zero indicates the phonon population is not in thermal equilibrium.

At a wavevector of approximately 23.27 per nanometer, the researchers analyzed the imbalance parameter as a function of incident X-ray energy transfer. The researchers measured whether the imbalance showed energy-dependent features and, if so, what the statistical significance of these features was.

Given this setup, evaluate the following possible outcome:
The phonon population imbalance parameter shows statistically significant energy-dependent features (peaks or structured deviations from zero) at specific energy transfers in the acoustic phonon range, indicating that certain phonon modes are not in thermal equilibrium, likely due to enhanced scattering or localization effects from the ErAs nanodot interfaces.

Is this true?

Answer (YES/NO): YES